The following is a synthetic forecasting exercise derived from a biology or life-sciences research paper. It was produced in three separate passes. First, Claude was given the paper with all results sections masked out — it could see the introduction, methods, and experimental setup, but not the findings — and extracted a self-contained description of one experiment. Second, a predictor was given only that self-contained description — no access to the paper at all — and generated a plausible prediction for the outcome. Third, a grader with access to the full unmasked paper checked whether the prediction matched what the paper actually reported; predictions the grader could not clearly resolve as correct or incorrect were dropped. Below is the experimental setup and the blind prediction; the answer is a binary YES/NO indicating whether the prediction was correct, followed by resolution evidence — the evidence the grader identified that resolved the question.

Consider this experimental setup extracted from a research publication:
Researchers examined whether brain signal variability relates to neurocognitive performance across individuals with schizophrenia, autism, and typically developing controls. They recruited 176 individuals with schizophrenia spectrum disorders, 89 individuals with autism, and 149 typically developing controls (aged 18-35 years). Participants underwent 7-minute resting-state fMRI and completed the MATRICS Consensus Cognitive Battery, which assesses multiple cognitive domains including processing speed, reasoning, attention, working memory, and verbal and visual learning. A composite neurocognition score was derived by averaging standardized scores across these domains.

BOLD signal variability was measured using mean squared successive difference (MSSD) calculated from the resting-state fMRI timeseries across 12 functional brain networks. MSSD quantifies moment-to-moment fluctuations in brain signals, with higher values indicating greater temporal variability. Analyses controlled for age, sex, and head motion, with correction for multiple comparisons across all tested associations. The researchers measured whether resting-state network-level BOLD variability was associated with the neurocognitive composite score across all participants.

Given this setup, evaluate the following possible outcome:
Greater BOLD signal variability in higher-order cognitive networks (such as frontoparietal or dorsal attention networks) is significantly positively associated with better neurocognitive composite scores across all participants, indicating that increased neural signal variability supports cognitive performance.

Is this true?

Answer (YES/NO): NO